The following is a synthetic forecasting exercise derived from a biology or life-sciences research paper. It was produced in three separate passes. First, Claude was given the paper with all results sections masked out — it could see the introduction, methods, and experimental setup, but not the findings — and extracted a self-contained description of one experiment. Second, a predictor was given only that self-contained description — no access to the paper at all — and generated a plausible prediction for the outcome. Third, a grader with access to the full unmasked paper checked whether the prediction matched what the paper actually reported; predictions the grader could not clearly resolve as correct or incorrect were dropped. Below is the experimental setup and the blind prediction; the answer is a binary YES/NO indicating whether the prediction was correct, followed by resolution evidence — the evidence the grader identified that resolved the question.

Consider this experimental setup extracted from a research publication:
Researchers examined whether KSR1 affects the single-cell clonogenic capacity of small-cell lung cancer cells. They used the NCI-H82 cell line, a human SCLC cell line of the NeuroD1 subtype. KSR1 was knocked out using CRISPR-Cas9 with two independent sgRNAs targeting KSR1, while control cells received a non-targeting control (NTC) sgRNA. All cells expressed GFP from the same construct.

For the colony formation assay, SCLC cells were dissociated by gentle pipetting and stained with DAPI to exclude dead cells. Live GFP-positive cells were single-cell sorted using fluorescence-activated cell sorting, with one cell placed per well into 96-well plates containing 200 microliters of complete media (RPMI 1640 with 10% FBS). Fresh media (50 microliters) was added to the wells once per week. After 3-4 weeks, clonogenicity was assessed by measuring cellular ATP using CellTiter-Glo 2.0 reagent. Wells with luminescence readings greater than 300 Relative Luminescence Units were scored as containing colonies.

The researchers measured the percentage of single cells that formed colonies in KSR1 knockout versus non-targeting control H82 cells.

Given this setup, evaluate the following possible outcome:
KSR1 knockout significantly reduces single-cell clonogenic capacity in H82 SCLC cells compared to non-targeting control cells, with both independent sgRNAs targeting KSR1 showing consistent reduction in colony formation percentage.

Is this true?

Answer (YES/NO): YES